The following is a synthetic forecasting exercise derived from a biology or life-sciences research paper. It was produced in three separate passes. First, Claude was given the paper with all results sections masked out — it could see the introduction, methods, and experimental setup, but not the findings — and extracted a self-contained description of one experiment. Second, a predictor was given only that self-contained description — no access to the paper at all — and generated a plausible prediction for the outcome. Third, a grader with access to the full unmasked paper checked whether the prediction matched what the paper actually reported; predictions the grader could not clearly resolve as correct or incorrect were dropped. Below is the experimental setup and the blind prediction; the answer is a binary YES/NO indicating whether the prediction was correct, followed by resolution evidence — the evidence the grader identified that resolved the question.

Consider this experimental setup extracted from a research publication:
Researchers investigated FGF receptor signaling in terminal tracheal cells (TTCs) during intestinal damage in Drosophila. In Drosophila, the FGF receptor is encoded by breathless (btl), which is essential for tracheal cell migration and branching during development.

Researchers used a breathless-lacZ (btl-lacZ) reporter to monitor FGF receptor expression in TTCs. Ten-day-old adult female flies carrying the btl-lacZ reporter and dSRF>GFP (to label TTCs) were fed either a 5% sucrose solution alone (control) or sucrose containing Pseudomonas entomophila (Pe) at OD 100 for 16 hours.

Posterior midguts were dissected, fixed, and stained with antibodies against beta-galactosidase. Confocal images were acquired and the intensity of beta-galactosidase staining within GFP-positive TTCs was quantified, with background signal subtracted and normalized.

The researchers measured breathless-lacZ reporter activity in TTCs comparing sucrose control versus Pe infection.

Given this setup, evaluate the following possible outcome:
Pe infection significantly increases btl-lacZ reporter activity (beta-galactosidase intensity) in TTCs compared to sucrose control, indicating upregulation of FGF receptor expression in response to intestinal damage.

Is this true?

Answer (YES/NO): YES